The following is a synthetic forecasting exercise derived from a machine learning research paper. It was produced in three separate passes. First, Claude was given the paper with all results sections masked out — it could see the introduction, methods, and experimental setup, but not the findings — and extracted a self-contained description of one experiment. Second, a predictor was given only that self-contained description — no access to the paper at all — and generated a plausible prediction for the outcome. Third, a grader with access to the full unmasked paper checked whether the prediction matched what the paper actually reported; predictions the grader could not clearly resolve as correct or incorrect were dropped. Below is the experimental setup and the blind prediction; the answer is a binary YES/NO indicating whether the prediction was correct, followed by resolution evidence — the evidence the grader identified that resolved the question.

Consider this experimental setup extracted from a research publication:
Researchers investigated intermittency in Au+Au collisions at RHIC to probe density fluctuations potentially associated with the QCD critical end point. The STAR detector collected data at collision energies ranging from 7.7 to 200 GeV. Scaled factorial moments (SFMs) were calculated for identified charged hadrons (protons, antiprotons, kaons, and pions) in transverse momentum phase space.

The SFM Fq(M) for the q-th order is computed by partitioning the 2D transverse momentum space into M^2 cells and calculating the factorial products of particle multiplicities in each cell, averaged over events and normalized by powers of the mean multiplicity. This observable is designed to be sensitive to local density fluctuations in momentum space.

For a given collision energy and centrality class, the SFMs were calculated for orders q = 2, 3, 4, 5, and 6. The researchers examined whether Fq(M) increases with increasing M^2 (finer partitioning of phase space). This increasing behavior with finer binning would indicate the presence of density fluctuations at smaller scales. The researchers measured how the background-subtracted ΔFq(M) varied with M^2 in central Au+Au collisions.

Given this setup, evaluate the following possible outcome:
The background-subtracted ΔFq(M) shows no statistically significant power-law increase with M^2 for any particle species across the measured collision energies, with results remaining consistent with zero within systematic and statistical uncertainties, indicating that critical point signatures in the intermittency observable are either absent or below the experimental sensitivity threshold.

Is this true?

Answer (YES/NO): NO